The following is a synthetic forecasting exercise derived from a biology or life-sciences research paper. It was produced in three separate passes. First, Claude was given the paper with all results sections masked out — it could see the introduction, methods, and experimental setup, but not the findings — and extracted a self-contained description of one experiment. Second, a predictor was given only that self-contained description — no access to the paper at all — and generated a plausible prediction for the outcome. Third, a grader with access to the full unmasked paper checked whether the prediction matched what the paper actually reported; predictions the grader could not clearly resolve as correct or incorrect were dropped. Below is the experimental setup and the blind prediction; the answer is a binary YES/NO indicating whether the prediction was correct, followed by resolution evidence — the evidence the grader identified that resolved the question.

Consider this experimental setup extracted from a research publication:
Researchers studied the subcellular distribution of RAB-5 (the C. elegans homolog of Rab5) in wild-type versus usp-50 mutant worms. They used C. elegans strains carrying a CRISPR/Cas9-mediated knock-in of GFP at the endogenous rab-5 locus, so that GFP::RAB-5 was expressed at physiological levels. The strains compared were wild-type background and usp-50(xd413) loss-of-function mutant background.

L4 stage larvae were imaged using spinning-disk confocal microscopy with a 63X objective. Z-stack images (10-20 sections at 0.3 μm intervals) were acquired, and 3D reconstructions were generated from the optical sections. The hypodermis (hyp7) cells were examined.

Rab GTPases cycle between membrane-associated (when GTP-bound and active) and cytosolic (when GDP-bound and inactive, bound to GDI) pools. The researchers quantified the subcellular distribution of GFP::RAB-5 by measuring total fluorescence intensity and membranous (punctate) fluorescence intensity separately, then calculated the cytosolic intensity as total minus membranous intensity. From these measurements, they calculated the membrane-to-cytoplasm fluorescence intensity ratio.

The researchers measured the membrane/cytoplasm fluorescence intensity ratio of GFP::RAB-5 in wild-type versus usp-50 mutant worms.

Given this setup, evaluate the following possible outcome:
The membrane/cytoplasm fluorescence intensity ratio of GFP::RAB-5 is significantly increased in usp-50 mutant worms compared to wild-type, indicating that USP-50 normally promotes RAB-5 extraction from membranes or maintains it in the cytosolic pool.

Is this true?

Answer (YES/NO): YES